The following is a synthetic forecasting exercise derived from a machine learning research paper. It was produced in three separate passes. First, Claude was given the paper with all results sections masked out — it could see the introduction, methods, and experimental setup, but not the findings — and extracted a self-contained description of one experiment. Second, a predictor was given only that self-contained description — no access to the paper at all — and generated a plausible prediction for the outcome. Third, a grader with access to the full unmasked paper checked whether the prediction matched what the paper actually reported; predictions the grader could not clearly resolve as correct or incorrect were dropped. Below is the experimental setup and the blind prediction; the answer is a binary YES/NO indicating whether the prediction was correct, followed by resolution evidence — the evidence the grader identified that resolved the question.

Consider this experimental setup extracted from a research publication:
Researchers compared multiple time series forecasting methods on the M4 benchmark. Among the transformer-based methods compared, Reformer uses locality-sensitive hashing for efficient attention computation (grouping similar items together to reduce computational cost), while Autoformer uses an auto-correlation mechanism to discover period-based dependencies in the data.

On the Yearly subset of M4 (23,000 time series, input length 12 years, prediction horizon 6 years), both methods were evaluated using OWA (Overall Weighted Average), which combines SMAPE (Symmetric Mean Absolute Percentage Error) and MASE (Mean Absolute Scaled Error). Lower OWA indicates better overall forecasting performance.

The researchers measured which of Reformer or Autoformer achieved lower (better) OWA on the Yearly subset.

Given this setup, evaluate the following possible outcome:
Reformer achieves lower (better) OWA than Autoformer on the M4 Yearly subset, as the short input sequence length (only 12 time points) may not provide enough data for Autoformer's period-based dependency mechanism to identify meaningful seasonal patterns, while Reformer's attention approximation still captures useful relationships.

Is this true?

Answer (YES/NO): NO